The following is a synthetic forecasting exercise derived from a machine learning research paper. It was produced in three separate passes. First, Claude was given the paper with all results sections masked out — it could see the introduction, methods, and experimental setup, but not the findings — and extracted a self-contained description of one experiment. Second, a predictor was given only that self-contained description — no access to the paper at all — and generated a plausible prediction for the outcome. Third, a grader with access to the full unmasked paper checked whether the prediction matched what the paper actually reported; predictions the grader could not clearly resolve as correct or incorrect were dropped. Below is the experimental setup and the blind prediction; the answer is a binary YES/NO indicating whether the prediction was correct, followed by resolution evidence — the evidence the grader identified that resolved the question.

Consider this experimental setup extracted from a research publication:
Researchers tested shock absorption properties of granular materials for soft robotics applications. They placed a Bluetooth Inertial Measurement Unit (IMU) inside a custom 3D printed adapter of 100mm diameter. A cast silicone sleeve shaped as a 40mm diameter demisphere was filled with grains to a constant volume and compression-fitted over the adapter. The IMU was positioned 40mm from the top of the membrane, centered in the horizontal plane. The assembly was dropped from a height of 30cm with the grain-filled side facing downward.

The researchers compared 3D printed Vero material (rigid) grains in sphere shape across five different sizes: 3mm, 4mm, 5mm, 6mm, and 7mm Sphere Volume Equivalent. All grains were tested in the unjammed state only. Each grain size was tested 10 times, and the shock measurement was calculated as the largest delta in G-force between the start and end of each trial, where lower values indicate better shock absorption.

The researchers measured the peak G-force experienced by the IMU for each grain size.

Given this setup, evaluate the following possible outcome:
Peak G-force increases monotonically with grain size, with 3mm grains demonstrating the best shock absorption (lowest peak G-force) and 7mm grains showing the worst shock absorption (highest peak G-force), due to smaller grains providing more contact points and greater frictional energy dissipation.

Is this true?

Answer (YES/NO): NO